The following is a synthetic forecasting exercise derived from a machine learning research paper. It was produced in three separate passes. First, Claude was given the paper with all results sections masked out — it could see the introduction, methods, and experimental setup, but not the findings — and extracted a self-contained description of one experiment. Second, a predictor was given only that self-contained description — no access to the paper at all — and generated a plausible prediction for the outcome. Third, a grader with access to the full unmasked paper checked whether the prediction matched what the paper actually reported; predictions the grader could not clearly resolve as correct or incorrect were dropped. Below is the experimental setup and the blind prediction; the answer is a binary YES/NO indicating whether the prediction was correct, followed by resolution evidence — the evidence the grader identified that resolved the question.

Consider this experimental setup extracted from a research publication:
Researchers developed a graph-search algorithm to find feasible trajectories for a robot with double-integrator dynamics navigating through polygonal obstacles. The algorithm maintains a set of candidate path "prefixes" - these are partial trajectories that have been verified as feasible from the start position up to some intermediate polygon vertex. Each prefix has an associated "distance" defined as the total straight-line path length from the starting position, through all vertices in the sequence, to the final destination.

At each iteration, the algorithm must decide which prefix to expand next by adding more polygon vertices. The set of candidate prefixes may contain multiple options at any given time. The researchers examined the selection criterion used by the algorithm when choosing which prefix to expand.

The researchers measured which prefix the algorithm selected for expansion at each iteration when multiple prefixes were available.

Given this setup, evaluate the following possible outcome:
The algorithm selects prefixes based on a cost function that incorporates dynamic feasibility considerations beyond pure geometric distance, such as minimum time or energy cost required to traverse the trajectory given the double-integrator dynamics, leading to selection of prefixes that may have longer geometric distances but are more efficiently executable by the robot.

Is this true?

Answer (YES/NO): NO